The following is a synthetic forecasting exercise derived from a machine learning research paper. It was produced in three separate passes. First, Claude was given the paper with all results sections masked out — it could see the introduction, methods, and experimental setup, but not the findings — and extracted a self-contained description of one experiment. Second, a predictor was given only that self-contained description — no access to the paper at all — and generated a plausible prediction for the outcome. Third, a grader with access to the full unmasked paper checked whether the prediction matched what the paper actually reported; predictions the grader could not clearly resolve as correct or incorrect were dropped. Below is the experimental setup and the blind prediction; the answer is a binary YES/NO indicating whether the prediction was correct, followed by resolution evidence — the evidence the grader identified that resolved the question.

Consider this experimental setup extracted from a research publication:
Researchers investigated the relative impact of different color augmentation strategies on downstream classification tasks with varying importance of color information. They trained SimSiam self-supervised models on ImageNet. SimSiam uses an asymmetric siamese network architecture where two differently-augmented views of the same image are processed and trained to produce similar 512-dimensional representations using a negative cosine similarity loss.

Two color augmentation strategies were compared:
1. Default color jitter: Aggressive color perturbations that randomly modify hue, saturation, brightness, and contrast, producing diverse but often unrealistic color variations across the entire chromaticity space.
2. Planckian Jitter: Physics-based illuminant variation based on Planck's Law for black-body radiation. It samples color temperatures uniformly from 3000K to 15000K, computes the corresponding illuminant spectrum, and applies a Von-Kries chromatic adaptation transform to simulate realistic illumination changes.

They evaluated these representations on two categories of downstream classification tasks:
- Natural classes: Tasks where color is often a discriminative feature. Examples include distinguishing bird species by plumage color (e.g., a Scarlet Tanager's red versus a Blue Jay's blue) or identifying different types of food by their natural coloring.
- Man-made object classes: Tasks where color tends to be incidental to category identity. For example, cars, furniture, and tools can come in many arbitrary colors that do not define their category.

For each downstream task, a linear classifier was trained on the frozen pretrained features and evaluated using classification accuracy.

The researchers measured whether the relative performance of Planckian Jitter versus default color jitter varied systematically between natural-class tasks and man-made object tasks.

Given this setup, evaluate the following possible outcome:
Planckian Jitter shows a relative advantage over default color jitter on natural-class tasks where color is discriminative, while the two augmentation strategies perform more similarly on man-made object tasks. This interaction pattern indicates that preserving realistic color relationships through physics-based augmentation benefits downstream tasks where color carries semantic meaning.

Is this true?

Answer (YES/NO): NO